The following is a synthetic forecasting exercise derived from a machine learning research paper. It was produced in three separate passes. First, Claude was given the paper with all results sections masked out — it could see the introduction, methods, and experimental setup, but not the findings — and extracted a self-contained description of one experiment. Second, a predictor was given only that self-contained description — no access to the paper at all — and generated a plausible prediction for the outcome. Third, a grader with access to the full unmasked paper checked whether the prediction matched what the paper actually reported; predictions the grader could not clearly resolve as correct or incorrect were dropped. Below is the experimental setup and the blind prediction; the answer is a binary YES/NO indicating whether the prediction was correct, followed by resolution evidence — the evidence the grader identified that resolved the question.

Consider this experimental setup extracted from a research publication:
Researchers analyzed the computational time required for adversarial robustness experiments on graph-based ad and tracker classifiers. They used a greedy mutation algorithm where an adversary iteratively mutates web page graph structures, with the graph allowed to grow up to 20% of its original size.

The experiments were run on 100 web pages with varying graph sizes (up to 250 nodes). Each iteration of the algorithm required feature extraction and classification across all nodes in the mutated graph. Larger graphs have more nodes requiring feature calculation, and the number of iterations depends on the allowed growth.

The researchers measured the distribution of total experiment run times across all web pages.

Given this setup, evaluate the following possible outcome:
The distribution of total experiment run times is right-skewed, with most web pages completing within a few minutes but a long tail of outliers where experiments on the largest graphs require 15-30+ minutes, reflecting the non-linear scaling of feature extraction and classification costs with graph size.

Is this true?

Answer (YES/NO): NO